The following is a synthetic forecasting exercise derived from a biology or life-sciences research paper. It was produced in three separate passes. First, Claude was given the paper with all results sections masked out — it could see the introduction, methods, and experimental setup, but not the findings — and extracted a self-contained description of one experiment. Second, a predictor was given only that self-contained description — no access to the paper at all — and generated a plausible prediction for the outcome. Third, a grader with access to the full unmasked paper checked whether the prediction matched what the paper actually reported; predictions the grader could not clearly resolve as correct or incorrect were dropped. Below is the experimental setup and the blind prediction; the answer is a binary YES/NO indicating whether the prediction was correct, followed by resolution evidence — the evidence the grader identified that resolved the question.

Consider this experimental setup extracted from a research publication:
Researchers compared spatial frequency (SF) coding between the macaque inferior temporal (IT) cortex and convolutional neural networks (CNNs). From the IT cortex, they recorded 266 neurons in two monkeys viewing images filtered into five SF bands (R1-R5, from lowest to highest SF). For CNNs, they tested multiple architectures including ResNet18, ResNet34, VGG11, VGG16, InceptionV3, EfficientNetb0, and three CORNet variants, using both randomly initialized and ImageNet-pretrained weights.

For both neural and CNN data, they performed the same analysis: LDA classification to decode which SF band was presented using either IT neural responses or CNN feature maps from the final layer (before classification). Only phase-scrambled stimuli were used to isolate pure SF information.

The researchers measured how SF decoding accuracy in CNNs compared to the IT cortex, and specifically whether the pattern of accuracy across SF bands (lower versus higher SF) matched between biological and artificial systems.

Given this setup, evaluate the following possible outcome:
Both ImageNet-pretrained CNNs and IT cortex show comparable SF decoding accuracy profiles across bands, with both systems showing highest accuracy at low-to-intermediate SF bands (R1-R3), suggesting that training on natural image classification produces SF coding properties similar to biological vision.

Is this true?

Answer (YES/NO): NO